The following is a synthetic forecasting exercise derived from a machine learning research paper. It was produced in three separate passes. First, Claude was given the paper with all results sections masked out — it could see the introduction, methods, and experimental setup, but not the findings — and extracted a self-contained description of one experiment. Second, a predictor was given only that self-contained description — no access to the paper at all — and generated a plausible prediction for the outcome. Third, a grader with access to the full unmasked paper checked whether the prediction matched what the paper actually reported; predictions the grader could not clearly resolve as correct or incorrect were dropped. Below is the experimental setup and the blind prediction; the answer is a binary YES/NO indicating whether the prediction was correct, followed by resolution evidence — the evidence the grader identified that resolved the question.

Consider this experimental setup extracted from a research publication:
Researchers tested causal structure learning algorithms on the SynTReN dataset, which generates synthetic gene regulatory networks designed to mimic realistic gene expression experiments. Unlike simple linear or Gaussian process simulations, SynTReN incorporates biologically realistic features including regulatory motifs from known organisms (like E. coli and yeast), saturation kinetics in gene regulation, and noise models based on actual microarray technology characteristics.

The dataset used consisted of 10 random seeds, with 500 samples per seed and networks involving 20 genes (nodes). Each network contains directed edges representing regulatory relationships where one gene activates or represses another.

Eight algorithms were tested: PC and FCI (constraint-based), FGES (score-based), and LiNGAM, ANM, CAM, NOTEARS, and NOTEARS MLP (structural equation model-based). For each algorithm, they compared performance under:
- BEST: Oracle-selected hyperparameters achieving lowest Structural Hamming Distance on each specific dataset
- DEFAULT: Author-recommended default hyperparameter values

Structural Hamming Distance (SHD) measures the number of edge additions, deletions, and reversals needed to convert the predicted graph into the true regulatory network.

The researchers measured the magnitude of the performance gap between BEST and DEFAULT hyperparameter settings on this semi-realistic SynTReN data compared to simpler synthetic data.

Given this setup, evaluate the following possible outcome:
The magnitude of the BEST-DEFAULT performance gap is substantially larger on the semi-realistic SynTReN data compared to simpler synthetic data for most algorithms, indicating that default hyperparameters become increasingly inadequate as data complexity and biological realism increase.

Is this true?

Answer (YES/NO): NO